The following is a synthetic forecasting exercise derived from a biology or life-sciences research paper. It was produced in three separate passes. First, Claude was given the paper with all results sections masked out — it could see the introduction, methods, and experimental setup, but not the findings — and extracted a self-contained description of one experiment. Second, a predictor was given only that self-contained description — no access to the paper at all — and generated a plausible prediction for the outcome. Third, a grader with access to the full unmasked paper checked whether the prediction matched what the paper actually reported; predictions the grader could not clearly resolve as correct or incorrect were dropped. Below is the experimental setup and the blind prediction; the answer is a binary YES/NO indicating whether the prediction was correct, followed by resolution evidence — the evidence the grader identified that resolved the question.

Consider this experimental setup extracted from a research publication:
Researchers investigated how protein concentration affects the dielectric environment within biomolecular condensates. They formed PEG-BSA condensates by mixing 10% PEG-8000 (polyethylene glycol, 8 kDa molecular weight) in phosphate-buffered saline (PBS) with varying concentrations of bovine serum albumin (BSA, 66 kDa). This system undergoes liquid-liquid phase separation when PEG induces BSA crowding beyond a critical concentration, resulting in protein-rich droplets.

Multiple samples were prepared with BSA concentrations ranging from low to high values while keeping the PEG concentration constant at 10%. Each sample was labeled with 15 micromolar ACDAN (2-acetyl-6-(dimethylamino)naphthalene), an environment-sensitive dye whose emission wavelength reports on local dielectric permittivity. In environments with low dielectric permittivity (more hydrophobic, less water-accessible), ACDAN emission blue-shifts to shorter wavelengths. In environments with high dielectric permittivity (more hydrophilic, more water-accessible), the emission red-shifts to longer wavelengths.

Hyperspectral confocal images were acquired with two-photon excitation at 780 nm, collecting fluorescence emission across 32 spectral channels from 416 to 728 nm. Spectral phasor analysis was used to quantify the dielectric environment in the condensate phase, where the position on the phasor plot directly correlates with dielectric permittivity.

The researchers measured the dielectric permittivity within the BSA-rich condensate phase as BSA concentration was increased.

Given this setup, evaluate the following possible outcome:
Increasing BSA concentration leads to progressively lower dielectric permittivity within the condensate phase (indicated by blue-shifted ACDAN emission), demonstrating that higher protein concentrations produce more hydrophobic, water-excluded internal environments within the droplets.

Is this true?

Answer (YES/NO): NO